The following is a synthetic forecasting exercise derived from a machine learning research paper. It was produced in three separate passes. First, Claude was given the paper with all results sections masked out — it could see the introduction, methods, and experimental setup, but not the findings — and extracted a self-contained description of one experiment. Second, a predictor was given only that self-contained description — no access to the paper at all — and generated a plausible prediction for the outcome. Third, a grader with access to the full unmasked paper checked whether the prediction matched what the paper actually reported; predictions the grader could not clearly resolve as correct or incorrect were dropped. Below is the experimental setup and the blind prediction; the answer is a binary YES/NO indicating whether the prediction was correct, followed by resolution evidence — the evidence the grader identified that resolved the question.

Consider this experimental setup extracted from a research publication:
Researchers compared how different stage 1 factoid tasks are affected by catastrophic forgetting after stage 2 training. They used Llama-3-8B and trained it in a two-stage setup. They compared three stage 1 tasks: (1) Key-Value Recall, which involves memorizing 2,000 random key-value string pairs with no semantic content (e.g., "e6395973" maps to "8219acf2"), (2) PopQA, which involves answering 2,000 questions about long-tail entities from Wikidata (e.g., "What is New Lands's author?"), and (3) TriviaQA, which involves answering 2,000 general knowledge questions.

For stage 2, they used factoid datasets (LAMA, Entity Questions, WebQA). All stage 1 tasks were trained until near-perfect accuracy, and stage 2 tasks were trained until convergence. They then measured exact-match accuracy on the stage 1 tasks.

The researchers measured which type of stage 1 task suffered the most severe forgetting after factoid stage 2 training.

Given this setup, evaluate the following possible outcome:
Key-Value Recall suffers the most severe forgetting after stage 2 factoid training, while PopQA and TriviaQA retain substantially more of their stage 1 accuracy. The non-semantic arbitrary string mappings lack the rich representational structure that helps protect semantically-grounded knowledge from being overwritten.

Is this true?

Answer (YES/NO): YES